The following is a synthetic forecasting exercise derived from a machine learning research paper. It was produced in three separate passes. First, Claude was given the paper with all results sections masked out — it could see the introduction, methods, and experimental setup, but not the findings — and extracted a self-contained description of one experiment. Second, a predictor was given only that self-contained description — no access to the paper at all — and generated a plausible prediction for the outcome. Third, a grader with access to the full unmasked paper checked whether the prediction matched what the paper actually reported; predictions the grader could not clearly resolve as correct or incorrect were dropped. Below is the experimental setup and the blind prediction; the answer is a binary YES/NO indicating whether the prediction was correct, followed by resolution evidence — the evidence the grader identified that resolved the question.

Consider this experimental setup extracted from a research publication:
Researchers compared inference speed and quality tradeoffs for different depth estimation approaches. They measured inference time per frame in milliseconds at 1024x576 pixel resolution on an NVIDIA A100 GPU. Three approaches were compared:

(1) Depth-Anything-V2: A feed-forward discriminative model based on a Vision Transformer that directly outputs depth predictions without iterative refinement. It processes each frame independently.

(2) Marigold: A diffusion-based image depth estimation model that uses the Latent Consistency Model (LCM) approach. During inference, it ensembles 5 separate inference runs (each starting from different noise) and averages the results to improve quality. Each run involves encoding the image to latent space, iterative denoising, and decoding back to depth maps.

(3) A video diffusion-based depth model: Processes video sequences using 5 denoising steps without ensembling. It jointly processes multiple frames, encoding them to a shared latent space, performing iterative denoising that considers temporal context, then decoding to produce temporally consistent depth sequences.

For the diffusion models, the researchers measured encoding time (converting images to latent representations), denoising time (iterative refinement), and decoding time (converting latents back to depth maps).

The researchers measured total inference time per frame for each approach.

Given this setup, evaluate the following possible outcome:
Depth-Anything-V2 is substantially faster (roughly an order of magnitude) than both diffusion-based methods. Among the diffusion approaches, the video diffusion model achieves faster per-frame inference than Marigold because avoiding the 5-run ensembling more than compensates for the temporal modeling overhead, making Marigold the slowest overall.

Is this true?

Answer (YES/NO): NO